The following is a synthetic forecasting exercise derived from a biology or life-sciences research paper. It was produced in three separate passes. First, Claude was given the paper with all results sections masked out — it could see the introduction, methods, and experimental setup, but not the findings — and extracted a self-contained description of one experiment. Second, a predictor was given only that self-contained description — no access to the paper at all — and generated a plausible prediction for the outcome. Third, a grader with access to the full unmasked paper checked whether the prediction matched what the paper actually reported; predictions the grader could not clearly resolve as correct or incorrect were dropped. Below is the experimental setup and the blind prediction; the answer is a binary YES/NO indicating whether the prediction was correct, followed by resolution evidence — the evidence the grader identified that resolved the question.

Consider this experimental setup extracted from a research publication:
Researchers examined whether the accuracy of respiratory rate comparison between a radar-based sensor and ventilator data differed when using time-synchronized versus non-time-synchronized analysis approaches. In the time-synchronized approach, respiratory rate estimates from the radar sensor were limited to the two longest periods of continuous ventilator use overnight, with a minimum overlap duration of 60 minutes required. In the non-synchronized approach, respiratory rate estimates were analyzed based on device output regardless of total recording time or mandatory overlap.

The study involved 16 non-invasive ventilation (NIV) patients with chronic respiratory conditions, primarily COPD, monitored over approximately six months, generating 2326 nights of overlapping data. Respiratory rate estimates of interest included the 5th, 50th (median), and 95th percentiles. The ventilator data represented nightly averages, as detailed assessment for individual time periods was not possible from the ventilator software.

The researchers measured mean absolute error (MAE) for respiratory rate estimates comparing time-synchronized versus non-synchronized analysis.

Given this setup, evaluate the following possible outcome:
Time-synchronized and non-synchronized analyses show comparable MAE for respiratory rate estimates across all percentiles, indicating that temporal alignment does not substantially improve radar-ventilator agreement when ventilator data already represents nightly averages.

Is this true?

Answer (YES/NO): YES